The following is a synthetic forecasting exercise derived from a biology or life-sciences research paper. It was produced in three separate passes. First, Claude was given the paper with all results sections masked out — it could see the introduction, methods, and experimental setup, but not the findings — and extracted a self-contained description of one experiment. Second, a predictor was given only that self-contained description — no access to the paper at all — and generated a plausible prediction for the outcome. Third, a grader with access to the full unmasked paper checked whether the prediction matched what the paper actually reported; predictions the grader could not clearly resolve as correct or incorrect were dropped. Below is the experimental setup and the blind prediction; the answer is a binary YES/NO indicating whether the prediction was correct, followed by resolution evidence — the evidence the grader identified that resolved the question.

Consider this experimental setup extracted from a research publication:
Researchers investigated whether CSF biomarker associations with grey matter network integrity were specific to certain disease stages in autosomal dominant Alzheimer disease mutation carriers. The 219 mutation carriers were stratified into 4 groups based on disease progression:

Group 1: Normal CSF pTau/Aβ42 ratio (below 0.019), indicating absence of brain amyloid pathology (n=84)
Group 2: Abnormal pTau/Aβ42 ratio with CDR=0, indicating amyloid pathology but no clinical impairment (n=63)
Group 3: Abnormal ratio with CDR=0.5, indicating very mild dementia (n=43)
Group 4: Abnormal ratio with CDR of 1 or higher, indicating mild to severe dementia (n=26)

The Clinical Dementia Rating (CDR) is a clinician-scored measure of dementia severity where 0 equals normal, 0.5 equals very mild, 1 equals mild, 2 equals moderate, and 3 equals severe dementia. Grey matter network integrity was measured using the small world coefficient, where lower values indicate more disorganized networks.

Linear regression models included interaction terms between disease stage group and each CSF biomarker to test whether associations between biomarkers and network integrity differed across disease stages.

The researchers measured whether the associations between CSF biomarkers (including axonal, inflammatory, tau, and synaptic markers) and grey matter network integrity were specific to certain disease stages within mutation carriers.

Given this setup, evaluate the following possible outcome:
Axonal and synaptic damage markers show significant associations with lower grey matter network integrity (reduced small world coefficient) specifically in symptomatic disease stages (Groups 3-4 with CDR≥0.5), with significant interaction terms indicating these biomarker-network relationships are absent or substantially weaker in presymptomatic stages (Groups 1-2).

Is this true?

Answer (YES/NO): NO